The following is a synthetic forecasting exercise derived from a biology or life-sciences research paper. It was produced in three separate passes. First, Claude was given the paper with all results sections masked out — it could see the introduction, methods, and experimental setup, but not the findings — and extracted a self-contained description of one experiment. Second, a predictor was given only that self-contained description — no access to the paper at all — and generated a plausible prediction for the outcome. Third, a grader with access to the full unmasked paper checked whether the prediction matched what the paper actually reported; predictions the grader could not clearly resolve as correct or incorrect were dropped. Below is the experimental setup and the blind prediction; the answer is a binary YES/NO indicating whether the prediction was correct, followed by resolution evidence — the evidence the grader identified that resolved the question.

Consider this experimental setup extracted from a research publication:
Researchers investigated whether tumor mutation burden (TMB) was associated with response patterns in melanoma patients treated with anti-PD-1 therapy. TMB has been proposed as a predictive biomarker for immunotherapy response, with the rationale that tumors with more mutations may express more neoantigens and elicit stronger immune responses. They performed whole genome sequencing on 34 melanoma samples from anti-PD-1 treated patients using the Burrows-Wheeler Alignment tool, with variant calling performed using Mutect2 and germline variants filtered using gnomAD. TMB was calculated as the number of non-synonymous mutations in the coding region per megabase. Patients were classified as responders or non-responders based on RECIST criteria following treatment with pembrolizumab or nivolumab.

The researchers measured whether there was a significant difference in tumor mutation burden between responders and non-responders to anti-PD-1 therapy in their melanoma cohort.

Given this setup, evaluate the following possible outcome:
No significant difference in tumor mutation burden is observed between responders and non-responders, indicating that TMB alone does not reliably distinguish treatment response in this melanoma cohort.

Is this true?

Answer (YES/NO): YES